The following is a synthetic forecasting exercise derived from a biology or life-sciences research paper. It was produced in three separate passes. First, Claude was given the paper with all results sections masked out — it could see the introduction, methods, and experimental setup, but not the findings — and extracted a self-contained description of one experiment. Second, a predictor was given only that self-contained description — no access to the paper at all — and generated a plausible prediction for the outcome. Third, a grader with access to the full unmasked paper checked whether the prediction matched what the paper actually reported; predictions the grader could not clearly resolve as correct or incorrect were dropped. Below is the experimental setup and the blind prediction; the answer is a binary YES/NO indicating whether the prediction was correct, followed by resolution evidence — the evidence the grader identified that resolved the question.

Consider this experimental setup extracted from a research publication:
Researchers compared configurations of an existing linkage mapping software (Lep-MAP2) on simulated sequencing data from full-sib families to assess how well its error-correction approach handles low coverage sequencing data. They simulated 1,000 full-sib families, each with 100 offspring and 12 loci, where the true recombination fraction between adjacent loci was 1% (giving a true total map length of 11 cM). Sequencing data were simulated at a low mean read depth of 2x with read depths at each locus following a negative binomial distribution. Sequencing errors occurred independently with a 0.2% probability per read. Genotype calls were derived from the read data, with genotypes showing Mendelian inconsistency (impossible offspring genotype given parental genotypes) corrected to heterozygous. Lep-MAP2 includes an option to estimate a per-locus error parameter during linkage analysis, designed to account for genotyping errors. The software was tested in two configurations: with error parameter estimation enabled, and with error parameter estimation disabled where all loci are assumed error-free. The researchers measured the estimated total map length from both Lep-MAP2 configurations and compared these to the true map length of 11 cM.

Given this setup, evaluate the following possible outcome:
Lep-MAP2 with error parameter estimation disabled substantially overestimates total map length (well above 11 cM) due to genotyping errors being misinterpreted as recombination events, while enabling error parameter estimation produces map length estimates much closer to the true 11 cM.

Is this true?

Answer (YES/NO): NO